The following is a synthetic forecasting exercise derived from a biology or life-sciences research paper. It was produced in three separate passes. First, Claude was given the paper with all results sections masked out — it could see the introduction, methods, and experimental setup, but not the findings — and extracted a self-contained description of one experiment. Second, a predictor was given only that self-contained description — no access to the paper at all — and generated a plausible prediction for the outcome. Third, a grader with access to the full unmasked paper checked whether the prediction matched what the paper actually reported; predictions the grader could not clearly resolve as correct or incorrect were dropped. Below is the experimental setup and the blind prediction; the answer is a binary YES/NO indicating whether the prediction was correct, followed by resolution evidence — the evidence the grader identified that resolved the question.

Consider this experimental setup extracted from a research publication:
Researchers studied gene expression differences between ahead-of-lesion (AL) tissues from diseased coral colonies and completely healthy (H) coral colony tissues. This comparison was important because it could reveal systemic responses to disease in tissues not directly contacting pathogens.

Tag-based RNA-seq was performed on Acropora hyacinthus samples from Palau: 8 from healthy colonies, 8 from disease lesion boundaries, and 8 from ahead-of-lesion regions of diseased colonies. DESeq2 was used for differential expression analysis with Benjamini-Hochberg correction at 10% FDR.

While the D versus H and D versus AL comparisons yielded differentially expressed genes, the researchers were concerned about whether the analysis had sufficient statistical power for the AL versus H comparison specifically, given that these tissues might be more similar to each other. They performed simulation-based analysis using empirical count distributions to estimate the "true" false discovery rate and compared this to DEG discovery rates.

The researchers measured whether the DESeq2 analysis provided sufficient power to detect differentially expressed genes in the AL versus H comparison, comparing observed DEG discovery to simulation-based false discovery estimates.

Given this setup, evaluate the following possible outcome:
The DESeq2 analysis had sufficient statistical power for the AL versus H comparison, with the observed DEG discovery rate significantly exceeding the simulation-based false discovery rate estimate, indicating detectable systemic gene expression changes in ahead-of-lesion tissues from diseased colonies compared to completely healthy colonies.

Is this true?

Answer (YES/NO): NO